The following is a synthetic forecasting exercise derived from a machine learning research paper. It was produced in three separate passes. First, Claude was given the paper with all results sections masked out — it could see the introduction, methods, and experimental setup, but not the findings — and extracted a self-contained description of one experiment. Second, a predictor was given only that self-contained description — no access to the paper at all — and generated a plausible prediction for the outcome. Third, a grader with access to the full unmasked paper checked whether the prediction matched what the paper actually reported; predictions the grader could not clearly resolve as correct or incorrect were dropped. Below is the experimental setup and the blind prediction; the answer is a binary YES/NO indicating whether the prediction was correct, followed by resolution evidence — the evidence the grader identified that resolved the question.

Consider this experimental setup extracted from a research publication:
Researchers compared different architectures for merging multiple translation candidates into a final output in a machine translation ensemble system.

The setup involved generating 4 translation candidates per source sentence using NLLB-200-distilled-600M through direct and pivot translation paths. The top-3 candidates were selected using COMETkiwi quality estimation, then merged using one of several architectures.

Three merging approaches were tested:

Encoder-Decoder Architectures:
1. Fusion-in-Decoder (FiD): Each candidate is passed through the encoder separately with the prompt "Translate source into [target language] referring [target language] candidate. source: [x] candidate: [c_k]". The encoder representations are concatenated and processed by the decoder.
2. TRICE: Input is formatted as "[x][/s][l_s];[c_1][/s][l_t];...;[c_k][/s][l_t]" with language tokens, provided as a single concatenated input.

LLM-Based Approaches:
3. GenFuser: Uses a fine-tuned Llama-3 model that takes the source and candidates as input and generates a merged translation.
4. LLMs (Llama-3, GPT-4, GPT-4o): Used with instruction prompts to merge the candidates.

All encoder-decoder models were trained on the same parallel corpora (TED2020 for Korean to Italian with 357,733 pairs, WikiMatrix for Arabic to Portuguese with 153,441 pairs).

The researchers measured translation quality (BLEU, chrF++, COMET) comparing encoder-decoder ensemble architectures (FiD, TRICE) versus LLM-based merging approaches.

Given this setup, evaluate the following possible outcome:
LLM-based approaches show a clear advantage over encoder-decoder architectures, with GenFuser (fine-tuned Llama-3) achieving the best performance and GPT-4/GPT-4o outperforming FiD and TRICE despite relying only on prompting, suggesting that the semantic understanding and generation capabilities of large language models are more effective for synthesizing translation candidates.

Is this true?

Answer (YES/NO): NO